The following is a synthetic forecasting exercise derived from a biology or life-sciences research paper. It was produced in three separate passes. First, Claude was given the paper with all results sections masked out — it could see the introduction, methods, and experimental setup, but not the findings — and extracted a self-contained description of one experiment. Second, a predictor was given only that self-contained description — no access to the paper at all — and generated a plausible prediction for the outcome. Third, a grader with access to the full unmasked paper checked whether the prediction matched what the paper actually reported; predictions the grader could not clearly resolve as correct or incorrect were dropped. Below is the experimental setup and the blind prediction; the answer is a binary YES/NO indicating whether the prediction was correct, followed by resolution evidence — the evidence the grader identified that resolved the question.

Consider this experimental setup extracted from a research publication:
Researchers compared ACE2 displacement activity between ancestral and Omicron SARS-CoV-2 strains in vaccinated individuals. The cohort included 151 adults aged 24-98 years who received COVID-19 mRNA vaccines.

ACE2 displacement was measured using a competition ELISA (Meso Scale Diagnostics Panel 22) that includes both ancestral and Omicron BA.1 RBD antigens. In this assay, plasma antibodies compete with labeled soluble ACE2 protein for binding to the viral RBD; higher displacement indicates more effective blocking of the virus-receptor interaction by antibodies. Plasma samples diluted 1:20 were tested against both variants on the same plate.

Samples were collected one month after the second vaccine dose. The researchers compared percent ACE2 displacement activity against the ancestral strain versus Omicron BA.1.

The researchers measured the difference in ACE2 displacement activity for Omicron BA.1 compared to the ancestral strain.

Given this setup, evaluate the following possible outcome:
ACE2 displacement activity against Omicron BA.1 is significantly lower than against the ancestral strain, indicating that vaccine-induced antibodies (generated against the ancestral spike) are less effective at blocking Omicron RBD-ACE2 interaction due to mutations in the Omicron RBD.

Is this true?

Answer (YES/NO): YES